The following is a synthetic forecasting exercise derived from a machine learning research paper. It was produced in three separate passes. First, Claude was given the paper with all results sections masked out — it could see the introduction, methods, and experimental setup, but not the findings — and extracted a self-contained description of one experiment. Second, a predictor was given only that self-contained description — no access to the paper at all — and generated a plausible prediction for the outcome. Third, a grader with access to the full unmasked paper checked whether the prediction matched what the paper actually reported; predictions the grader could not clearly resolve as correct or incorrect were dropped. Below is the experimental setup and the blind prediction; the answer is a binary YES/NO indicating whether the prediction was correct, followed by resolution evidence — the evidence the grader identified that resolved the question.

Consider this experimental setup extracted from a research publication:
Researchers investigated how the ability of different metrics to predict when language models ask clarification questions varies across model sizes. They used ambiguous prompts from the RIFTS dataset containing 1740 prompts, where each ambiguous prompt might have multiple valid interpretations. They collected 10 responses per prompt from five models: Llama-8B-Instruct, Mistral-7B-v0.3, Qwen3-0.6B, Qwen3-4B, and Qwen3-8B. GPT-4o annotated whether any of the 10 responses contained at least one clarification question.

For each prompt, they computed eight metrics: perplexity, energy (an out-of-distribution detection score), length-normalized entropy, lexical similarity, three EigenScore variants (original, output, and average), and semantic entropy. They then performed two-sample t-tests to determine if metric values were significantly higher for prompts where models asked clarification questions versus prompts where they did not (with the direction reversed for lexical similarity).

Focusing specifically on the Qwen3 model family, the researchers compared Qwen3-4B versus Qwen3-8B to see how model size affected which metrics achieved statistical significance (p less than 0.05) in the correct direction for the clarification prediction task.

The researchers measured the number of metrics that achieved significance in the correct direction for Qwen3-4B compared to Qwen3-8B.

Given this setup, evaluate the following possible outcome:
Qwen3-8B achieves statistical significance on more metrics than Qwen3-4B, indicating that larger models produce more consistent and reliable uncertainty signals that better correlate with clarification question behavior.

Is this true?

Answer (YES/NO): YES